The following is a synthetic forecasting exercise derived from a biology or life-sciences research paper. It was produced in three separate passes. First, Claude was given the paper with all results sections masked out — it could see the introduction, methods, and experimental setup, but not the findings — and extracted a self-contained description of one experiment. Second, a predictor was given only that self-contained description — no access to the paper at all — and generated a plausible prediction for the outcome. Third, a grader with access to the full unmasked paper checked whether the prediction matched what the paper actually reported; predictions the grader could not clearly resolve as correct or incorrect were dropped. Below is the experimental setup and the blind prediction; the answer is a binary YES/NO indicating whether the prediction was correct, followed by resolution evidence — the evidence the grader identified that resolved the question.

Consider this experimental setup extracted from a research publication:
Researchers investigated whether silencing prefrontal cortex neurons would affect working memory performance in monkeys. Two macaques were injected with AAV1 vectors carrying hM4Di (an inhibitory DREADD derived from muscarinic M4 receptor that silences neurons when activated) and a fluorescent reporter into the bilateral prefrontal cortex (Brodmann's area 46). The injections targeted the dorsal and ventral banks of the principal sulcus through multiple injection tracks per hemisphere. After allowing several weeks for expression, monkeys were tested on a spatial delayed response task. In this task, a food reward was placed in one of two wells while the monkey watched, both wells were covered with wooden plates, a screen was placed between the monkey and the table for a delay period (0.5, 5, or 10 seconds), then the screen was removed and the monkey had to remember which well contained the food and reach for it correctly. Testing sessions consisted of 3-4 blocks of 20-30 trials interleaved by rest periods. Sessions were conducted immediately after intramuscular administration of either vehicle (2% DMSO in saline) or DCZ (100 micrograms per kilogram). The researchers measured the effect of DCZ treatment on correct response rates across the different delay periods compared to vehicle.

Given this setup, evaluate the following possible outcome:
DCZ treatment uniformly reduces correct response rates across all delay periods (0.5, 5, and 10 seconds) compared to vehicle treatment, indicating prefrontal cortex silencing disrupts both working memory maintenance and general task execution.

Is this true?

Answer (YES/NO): NO